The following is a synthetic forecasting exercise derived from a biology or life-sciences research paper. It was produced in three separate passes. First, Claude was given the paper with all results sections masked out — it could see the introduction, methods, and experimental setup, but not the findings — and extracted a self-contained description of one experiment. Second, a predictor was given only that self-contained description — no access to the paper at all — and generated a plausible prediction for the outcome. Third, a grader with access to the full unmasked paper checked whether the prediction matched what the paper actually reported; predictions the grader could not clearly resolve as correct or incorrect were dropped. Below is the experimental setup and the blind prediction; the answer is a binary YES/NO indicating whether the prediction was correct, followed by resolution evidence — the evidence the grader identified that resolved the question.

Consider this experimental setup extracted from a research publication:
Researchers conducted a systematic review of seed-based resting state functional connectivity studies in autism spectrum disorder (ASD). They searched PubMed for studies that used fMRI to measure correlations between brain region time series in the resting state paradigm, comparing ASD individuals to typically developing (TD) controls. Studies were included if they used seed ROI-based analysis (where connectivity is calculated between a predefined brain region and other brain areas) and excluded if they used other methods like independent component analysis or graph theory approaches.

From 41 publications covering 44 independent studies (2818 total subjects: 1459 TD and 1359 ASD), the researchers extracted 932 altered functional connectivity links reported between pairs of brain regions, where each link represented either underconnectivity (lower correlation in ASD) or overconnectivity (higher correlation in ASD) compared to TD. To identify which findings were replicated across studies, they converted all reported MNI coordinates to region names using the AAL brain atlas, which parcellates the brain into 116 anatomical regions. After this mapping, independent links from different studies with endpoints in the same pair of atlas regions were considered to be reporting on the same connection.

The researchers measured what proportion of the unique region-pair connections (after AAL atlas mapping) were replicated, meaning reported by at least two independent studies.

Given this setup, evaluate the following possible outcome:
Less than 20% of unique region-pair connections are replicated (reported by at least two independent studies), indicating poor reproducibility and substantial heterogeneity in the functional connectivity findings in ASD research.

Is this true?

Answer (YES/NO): YES